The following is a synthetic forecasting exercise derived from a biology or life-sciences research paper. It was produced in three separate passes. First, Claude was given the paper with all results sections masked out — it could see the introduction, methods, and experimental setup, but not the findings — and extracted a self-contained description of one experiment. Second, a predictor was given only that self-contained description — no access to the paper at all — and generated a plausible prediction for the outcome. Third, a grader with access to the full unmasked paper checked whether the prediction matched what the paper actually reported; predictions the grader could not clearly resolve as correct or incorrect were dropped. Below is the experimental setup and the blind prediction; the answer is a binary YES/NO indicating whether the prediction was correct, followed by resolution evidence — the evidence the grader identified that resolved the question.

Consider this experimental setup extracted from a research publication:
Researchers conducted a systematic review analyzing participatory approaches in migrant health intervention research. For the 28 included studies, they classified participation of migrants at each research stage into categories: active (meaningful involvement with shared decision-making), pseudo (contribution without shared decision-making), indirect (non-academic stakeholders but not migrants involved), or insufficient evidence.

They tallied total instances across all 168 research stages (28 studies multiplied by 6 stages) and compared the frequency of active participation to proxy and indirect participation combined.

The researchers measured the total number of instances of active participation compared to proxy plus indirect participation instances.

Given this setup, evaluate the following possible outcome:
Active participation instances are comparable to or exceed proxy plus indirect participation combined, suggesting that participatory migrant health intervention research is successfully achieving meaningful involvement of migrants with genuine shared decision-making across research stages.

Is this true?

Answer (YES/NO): NO